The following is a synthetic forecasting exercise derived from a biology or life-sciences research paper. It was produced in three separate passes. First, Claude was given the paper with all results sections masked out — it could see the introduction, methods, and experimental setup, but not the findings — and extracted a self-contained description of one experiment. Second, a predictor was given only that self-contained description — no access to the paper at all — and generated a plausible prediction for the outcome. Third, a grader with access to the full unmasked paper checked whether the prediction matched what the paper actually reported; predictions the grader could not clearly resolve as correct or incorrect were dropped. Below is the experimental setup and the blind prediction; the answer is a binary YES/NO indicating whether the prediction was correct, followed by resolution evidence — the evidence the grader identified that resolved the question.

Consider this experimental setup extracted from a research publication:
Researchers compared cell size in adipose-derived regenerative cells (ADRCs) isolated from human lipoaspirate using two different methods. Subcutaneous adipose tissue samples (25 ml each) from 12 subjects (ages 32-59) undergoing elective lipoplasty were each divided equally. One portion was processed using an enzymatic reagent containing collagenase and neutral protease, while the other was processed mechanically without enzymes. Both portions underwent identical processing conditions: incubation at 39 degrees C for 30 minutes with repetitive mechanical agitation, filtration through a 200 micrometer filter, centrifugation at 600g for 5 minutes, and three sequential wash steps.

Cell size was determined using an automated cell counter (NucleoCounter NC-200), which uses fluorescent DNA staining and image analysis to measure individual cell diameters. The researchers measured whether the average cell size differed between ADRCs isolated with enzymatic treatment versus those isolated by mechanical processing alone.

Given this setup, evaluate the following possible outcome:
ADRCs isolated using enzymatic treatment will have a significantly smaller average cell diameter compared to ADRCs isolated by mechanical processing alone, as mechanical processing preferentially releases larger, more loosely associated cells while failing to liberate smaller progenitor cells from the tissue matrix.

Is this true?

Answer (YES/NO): NO